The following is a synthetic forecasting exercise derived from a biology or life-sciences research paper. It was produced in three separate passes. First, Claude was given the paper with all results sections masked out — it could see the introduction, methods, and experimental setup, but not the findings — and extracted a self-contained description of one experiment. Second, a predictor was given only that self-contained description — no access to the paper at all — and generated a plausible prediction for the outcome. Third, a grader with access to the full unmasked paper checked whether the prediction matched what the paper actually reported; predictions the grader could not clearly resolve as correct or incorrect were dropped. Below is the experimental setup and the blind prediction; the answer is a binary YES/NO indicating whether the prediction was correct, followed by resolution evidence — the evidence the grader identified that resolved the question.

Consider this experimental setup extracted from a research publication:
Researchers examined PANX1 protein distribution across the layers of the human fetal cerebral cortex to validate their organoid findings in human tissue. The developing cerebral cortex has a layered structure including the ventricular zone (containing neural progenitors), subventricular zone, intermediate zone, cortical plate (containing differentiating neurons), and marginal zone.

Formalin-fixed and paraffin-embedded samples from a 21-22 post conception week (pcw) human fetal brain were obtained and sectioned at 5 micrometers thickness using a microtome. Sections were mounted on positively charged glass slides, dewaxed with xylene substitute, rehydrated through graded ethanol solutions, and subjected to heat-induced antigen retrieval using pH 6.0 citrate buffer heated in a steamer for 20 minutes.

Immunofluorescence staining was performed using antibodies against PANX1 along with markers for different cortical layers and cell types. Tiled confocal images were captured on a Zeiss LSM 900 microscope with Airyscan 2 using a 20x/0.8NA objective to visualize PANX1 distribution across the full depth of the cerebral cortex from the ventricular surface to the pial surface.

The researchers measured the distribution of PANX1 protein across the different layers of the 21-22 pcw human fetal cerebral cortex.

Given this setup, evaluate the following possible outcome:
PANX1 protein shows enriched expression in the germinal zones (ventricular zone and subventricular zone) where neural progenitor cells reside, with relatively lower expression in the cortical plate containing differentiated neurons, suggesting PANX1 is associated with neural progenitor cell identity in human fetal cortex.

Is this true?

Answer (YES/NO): NO